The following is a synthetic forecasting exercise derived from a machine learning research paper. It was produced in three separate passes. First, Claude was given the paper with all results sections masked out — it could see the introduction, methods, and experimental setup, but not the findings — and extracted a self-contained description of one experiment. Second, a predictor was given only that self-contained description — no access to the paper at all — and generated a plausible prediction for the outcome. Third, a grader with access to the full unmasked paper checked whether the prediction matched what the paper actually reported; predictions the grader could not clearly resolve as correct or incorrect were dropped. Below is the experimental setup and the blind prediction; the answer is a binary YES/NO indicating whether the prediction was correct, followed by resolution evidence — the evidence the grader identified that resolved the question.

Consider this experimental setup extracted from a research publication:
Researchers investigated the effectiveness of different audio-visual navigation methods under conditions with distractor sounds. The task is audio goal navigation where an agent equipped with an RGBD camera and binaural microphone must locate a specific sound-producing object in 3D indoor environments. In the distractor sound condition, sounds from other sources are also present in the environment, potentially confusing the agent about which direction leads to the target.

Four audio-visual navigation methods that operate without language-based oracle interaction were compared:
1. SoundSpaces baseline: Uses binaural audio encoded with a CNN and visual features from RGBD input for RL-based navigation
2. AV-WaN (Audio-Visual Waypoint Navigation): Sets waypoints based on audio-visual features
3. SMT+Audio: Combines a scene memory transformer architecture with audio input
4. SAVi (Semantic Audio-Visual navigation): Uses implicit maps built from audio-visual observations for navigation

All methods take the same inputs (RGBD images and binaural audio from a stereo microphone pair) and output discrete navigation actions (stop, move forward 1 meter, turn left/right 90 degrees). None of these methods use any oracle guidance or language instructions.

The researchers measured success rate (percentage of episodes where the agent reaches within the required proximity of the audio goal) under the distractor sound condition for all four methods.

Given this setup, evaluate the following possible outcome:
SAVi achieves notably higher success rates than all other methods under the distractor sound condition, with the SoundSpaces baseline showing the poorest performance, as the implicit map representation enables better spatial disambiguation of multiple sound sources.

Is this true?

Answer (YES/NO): NO